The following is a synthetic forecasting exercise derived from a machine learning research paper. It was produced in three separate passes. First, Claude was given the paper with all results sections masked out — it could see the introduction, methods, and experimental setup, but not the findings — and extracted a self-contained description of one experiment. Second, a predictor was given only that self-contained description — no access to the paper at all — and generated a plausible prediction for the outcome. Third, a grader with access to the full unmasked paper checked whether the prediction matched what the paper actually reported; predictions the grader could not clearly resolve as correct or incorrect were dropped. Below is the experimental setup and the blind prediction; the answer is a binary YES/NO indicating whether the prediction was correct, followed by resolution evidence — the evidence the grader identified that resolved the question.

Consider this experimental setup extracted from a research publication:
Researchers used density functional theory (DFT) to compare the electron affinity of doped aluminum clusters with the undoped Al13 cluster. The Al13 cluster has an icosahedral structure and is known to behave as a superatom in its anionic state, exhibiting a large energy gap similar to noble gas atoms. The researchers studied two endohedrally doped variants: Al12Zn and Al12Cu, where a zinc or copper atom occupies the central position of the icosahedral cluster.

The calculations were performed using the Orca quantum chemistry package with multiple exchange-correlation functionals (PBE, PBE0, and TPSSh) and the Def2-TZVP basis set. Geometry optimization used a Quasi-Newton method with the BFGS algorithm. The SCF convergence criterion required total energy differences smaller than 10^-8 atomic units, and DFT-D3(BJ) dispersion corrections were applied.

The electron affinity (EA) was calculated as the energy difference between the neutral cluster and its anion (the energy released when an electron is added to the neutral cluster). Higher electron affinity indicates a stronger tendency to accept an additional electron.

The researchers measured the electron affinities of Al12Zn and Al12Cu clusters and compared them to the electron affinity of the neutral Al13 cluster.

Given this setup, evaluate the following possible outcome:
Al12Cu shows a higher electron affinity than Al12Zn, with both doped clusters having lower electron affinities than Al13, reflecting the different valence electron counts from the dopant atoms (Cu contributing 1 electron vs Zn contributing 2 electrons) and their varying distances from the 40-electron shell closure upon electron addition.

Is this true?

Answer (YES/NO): YES